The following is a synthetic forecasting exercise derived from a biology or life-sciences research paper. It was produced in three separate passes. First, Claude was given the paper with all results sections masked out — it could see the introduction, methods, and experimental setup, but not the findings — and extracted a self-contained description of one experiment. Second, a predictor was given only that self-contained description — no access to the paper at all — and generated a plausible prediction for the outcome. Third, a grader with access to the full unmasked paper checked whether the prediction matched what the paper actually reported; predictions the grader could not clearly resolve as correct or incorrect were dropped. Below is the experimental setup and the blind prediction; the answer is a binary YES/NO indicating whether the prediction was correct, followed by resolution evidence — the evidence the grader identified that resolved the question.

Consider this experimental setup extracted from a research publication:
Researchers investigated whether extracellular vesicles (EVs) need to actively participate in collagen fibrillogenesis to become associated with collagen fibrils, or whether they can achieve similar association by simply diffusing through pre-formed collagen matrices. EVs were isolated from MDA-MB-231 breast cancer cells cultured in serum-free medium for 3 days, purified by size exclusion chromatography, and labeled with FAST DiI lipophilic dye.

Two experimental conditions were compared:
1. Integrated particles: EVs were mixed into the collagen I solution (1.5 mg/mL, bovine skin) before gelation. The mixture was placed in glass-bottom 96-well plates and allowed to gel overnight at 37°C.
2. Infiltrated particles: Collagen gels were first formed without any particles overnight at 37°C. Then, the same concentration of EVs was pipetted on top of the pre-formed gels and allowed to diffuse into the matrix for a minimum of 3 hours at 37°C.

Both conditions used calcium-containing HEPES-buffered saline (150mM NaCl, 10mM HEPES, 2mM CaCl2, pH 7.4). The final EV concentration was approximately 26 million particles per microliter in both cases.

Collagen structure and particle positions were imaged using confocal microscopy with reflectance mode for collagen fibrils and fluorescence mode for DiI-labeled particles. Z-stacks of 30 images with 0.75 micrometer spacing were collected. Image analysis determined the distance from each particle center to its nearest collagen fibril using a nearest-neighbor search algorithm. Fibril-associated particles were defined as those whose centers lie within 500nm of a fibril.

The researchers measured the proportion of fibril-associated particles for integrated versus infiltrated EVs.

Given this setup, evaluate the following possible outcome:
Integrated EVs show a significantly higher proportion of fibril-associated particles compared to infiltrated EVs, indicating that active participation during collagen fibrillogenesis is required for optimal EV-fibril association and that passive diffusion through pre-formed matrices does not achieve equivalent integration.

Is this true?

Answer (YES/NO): YES